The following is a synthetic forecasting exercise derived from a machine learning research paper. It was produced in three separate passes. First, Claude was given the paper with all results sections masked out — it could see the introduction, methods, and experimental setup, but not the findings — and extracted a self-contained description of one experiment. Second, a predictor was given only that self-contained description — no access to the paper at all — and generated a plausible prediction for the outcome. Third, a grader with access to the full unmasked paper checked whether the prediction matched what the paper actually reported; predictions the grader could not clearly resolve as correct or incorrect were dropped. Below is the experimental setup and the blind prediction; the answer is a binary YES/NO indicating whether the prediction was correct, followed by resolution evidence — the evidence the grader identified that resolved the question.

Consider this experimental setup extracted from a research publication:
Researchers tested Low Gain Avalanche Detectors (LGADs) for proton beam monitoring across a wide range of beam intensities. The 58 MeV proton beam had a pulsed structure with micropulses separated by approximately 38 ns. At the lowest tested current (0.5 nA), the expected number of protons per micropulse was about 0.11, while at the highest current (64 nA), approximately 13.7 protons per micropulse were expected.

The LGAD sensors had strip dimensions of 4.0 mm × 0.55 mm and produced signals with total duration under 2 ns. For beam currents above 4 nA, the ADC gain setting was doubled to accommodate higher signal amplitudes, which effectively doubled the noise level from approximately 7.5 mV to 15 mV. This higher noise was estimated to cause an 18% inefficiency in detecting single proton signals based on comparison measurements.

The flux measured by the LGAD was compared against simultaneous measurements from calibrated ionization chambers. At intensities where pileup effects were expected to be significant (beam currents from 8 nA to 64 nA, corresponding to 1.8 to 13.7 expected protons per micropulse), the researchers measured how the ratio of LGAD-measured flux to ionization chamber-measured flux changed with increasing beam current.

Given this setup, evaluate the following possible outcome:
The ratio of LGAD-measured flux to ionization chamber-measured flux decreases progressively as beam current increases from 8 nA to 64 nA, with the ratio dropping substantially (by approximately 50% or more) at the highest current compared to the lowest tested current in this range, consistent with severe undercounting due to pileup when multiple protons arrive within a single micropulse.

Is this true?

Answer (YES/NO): YES